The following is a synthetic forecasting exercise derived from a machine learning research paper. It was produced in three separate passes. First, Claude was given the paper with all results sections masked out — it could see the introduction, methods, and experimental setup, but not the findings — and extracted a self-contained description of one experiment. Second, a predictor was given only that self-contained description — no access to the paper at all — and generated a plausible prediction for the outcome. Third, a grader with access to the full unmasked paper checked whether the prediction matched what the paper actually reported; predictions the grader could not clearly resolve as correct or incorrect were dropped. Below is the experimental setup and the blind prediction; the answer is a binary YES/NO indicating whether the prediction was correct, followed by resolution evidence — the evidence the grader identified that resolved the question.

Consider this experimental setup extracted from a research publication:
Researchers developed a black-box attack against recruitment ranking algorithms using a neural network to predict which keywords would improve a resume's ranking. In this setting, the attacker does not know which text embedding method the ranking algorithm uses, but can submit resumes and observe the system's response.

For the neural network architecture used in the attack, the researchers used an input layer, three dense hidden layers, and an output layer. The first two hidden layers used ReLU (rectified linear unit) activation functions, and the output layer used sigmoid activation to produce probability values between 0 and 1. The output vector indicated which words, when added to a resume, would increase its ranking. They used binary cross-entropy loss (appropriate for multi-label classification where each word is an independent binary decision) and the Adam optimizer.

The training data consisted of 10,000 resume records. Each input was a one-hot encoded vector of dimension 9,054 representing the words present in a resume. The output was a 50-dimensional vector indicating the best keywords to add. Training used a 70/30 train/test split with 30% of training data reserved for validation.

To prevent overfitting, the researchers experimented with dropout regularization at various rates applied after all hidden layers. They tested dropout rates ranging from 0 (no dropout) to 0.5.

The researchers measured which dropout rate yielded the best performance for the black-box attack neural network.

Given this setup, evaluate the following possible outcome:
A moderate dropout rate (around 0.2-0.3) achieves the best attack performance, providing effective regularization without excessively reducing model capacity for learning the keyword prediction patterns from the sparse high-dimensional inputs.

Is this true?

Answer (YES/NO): NO